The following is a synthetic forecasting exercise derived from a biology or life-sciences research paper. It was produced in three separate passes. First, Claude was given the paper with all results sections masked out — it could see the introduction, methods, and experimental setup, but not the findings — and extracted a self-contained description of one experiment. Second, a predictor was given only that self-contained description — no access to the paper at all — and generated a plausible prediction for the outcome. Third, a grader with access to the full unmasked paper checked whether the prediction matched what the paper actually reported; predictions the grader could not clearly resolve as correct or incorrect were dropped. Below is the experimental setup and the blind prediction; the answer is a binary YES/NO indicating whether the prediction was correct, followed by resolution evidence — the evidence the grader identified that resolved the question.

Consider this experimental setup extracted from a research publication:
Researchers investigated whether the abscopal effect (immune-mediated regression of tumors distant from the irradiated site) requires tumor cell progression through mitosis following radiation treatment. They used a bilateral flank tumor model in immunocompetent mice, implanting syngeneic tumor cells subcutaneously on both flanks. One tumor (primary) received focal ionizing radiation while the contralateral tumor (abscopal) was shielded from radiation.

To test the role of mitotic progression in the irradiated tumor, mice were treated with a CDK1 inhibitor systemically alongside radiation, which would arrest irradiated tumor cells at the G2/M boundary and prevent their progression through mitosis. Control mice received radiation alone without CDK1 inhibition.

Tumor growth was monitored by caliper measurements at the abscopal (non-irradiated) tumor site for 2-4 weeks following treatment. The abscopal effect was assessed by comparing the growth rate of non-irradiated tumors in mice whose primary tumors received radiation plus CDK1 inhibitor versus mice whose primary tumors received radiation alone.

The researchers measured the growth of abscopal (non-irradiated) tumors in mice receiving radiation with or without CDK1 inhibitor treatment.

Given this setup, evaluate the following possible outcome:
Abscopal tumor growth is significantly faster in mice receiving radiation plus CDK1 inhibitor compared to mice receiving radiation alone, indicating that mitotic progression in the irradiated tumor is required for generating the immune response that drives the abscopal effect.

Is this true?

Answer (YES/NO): YES